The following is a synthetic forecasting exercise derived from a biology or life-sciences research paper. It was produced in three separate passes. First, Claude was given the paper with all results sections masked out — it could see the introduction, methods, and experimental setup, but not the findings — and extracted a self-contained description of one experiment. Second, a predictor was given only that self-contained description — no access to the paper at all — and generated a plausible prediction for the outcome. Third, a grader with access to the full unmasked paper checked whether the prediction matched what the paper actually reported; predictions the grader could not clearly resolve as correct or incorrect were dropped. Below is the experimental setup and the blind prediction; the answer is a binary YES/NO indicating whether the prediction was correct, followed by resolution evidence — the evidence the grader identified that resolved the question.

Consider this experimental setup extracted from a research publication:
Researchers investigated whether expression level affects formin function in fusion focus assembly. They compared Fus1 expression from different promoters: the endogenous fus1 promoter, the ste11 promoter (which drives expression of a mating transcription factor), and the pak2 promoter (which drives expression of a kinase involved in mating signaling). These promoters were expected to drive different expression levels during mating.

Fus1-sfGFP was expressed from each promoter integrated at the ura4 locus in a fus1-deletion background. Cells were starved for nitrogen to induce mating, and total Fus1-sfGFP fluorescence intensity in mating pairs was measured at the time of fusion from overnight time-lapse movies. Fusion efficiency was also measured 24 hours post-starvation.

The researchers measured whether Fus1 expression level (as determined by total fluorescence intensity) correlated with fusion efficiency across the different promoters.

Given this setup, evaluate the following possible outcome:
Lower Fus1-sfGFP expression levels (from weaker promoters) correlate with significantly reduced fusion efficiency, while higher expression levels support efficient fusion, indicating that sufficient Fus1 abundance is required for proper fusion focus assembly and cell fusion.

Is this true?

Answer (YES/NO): YES